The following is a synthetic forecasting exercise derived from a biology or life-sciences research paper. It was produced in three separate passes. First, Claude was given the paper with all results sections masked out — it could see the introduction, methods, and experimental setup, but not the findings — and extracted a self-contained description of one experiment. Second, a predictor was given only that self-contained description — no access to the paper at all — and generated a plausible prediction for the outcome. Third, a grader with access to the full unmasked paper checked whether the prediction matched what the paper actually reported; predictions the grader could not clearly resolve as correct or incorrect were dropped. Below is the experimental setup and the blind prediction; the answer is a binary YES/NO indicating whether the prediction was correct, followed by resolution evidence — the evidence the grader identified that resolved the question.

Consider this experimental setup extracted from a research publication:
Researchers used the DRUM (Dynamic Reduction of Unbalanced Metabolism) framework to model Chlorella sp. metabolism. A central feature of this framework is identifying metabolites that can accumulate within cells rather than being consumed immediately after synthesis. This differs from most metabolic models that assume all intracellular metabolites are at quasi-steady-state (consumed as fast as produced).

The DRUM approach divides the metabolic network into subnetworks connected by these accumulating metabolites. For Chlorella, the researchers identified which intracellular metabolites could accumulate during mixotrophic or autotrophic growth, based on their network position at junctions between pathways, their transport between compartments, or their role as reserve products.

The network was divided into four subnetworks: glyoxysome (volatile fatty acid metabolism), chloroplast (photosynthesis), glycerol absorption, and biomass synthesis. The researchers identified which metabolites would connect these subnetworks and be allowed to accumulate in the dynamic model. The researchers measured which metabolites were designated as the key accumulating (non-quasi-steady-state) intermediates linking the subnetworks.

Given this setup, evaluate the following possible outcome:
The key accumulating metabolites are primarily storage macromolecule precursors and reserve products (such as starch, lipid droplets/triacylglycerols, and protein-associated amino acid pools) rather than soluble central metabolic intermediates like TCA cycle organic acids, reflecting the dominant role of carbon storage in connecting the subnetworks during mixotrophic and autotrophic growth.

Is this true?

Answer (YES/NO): NO